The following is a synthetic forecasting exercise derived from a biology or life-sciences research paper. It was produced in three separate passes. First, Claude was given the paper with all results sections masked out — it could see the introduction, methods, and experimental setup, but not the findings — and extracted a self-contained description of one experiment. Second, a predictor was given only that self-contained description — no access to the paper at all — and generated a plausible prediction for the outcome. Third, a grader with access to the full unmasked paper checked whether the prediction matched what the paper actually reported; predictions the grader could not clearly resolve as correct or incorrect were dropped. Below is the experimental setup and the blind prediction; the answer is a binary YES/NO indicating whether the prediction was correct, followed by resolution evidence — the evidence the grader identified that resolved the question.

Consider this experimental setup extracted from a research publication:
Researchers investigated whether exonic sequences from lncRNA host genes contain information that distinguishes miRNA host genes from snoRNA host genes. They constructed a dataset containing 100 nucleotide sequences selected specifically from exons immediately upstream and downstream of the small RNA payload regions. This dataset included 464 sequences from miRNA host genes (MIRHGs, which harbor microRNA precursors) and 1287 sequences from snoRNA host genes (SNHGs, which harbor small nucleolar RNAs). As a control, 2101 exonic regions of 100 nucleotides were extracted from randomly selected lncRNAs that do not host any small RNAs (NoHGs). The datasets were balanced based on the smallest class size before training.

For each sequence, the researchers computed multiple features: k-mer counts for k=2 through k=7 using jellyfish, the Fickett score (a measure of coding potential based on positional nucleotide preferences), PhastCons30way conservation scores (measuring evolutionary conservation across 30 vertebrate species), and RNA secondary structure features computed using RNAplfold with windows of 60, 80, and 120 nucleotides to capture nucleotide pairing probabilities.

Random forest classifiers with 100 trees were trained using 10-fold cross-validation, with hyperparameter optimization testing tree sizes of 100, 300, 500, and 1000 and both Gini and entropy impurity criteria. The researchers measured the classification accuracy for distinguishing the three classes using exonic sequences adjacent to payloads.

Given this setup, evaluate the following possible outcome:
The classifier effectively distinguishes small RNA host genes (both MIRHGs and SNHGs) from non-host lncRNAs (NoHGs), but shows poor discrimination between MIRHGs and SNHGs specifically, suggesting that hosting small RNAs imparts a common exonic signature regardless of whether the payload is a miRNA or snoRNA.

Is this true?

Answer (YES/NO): NO